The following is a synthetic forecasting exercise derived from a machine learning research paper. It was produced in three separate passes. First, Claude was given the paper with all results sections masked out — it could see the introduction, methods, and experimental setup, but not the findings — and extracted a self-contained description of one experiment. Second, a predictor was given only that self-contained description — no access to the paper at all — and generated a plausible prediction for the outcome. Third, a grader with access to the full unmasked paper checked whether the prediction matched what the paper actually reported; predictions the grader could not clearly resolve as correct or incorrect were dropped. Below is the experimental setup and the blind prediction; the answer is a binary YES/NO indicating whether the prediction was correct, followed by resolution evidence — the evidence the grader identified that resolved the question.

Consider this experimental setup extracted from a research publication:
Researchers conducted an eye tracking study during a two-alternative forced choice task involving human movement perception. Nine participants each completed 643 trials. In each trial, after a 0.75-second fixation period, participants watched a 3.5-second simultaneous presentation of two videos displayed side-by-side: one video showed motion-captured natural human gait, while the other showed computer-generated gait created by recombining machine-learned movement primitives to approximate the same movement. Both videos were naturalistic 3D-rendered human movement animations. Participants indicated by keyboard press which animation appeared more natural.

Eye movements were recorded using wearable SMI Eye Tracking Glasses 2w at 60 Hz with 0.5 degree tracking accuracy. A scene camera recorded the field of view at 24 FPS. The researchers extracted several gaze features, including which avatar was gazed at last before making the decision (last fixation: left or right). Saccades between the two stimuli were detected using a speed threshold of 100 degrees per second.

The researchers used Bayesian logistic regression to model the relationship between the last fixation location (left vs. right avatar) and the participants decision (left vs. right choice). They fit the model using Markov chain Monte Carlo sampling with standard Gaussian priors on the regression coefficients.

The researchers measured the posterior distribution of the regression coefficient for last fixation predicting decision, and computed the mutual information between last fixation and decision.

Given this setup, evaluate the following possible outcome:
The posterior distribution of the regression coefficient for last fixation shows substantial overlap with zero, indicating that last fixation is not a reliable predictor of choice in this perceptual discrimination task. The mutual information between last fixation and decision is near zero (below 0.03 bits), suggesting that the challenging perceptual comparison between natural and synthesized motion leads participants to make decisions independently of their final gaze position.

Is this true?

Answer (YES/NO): NO